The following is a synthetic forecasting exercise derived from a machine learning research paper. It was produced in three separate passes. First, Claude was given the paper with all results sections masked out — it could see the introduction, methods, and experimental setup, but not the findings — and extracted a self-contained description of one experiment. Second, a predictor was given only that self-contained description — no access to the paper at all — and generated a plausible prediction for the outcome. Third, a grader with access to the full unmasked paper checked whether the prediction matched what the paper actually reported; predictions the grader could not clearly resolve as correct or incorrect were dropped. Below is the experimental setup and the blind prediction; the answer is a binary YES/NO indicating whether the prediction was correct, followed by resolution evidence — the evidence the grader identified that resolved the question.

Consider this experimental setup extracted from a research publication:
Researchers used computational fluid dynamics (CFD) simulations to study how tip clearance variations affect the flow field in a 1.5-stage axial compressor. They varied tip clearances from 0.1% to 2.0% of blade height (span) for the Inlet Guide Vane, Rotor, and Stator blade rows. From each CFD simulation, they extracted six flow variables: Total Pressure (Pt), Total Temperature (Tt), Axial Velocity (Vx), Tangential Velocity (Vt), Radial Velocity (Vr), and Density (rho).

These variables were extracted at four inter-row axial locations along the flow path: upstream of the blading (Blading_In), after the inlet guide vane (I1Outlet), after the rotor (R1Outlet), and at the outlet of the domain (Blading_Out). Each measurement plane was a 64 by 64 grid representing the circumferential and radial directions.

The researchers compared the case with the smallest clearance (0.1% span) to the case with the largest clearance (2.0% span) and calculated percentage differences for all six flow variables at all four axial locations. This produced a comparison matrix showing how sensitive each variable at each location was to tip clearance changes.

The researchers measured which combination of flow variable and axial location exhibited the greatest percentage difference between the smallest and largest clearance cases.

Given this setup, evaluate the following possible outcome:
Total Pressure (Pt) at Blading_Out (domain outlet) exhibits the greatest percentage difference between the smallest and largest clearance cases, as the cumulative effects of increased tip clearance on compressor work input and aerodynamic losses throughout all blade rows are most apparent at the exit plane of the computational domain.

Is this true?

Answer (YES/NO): NO